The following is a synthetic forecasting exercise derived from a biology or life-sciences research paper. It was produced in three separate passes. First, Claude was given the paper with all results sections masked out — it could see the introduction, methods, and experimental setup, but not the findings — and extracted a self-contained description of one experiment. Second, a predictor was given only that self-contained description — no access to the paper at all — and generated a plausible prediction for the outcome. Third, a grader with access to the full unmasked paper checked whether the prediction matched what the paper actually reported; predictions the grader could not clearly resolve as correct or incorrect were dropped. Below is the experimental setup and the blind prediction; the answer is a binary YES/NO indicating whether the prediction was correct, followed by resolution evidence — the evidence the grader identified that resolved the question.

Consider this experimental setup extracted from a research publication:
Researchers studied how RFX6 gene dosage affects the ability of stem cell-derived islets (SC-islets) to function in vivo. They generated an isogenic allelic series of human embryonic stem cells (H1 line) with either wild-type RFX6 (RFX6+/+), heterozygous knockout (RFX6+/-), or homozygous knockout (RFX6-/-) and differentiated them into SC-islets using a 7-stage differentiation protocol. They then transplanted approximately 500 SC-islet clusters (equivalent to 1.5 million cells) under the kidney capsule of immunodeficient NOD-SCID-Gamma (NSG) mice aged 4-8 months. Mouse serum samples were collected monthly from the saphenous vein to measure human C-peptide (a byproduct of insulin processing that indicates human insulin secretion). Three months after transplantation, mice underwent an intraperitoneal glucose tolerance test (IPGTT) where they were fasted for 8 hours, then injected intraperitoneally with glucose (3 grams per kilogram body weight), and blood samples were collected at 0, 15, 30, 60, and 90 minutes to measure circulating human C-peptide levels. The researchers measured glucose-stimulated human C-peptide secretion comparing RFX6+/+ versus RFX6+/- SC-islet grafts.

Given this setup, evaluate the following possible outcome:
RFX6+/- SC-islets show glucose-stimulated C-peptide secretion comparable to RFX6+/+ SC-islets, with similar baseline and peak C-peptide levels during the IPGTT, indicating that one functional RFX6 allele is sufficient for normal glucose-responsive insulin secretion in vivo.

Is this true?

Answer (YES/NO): NO